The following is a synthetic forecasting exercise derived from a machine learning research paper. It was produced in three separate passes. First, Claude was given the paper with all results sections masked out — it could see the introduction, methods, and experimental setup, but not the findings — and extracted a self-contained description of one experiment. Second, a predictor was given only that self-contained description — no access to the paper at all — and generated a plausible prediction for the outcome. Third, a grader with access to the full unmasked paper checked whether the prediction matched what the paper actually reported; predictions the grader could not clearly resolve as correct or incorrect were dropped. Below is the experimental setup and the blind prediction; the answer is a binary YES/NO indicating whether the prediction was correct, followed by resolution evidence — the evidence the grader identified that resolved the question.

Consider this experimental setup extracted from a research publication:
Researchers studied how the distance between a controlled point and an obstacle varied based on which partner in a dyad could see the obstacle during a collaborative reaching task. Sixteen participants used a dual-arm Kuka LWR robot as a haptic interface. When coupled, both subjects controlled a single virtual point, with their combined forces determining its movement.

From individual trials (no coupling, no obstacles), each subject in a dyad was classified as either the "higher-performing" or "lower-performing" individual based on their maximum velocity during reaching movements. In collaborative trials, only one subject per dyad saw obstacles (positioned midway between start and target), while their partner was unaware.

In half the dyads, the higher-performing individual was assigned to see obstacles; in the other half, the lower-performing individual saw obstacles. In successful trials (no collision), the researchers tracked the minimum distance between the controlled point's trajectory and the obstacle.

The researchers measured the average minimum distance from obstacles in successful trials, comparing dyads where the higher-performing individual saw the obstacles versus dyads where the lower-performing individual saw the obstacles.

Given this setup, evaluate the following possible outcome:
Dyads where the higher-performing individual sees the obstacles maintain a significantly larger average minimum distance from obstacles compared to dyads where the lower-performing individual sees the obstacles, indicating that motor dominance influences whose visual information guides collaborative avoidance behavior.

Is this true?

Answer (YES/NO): NO